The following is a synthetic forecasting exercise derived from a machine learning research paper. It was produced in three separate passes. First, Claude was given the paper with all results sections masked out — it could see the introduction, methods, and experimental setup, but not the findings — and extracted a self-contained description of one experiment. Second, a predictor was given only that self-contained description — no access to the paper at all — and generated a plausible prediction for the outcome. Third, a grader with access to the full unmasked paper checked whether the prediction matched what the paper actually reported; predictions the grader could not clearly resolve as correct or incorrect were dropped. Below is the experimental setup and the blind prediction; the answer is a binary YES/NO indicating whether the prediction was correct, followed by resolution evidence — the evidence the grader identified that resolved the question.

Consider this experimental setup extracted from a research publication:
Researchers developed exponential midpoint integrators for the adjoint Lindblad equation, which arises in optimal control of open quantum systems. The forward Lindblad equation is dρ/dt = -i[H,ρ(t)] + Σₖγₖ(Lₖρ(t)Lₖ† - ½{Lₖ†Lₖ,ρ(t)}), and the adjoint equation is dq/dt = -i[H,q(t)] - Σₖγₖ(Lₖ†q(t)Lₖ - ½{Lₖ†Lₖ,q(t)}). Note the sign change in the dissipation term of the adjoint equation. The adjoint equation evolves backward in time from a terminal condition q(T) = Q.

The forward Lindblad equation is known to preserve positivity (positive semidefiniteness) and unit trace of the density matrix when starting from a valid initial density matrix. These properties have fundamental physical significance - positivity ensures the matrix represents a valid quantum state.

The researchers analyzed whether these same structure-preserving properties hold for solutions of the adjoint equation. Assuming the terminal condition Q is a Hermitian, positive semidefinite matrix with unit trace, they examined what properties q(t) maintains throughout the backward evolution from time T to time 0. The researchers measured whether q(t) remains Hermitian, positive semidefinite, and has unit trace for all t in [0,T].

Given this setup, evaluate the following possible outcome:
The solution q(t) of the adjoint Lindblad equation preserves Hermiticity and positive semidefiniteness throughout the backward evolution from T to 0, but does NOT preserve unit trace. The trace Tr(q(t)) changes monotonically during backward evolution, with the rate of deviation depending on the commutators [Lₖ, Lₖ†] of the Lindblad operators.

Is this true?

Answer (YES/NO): NO